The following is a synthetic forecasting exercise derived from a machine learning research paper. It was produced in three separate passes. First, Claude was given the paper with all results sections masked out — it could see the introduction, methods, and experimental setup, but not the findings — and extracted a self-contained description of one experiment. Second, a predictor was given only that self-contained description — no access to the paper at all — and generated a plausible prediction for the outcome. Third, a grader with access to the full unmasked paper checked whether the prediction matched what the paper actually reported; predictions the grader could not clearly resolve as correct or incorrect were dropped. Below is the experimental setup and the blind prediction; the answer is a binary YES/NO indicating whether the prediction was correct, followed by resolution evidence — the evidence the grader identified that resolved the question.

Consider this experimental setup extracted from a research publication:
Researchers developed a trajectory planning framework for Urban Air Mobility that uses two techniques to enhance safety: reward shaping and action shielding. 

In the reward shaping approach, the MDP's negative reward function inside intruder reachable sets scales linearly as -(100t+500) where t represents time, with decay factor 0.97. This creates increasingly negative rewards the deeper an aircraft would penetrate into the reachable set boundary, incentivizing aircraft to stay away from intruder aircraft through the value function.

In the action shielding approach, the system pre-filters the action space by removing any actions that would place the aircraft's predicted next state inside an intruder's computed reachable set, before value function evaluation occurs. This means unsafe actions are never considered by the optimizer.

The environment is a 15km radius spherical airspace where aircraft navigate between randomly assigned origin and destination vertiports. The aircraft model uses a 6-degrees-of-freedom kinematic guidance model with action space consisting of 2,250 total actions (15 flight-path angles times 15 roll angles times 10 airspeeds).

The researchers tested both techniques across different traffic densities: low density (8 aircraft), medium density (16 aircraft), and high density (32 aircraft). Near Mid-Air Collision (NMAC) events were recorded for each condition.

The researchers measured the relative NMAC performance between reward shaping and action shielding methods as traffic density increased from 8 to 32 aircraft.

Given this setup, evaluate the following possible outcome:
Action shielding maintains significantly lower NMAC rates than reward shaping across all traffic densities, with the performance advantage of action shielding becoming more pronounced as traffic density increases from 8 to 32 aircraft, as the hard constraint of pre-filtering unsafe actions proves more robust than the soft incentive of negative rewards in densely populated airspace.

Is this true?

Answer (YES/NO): NO